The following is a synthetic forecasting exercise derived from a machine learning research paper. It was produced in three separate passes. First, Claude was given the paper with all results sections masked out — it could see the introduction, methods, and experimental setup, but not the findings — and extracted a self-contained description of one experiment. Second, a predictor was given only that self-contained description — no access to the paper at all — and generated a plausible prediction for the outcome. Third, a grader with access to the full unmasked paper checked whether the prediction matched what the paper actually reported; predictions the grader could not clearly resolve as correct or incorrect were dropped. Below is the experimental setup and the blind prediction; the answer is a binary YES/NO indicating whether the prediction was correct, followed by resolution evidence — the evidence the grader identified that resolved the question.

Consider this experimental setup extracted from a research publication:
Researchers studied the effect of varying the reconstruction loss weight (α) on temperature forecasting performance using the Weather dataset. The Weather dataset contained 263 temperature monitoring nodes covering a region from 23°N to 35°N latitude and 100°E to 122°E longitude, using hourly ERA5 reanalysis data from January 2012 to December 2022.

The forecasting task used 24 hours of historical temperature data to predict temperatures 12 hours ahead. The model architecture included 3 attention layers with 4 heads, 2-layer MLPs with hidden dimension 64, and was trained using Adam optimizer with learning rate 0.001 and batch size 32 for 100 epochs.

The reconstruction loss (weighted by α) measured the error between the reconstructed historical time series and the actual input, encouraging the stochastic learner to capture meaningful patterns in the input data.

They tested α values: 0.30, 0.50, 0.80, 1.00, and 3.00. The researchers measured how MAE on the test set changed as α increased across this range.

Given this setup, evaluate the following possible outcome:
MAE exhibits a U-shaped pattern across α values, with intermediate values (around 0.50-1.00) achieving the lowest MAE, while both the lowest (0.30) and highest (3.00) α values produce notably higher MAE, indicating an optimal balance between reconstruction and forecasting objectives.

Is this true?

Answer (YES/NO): YES